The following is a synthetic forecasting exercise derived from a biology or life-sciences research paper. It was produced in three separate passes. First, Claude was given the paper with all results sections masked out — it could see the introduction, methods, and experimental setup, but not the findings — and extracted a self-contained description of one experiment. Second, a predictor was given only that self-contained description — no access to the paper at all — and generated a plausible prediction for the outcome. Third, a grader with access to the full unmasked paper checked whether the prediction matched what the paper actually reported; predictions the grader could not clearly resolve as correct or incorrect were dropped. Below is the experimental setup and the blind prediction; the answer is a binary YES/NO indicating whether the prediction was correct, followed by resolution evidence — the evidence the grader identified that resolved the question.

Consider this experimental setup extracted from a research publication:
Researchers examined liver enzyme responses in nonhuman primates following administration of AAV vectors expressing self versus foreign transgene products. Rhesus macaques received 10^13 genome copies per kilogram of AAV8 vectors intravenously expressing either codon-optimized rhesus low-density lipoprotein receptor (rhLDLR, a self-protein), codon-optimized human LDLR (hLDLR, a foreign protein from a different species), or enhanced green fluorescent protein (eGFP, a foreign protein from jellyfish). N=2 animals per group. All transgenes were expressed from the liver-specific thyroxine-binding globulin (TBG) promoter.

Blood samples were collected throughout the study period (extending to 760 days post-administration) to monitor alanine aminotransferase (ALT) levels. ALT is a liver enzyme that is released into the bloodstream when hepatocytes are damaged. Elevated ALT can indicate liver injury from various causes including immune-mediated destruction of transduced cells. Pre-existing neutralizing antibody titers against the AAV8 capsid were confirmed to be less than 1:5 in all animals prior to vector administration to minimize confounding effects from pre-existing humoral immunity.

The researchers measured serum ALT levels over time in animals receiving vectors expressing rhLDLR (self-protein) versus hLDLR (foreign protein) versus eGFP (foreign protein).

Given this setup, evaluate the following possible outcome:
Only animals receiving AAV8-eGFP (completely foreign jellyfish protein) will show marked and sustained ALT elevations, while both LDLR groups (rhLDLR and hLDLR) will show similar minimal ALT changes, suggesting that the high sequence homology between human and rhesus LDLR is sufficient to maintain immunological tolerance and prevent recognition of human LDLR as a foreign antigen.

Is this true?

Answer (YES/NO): NO